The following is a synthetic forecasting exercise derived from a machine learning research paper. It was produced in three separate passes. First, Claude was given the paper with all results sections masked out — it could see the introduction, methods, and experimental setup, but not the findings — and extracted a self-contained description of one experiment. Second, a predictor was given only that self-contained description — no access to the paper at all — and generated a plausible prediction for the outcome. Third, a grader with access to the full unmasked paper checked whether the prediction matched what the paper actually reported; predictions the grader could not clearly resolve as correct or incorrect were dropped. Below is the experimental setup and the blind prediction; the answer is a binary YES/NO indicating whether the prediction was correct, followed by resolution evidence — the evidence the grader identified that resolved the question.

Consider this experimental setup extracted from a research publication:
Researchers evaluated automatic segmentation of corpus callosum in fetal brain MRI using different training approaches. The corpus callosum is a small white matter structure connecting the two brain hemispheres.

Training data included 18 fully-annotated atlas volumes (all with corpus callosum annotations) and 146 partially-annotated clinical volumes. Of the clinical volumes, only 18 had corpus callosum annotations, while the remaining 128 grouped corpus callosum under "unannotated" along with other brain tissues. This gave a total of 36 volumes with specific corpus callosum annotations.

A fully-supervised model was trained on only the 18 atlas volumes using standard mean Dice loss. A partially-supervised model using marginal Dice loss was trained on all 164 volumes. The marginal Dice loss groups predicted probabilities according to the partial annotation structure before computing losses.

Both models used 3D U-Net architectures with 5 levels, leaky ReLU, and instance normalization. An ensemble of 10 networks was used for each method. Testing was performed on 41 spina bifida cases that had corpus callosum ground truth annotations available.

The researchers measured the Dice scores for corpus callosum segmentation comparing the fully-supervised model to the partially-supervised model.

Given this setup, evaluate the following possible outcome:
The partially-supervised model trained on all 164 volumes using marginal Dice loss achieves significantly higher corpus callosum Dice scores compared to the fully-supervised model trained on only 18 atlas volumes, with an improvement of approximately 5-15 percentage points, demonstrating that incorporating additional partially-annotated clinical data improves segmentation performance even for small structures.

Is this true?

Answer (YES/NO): NO